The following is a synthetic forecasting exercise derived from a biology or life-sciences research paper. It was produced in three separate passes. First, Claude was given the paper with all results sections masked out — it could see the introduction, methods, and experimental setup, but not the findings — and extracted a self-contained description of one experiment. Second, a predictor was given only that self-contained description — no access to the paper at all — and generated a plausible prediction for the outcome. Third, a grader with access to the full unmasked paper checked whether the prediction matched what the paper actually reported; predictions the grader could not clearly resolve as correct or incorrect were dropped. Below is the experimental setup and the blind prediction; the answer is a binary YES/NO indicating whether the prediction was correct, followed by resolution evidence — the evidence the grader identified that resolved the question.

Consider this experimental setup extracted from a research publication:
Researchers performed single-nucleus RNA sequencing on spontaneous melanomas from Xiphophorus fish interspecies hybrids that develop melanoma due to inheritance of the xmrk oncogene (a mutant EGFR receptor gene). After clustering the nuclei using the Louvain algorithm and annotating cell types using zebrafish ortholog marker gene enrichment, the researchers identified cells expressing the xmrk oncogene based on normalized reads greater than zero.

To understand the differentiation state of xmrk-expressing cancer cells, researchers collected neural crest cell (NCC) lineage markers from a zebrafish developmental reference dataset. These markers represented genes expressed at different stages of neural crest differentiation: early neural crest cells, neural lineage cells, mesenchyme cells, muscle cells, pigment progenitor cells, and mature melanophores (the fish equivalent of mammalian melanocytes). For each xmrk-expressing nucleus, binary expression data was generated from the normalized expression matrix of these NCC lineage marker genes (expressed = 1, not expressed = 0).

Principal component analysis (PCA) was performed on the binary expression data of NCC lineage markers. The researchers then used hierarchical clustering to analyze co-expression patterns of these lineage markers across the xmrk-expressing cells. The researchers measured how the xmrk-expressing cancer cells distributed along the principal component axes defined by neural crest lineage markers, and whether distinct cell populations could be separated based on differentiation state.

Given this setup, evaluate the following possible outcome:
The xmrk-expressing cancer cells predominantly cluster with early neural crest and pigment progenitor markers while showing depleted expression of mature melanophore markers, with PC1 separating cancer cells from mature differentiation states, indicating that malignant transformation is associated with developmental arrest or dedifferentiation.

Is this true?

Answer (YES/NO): NO